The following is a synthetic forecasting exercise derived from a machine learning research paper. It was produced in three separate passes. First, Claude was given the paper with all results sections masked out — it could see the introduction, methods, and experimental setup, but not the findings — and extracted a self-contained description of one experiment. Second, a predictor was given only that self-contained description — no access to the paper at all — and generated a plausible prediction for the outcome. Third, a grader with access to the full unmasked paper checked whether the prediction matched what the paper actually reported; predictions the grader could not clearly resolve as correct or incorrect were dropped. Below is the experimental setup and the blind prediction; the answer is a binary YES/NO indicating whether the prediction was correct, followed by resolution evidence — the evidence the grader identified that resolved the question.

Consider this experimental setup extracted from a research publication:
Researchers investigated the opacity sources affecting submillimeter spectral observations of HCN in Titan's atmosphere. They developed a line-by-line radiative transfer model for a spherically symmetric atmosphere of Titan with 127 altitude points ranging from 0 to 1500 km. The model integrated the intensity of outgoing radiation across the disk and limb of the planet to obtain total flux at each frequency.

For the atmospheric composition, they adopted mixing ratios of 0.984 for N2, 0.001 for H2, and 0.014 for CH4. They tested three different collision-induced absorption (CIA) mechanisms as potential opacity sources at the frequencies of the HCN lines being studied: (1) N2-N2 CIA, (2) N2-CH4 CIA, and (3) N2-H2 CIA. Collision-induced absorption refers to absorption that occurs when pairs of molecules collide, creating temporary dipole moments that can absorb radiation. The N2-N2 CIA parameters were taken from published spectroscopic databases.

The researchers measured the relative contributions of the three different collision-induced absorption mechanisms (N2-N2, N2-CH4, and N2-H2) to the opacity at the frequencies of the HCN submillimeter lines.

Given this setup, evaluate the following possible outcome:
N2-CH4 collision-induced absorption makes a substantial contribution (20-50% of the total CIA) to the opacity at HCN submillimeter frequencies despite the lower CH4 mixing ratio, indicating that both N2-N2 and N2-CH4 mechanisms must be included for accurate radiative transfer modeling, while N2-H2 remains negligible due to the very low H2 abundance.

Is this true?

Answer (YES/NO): NO